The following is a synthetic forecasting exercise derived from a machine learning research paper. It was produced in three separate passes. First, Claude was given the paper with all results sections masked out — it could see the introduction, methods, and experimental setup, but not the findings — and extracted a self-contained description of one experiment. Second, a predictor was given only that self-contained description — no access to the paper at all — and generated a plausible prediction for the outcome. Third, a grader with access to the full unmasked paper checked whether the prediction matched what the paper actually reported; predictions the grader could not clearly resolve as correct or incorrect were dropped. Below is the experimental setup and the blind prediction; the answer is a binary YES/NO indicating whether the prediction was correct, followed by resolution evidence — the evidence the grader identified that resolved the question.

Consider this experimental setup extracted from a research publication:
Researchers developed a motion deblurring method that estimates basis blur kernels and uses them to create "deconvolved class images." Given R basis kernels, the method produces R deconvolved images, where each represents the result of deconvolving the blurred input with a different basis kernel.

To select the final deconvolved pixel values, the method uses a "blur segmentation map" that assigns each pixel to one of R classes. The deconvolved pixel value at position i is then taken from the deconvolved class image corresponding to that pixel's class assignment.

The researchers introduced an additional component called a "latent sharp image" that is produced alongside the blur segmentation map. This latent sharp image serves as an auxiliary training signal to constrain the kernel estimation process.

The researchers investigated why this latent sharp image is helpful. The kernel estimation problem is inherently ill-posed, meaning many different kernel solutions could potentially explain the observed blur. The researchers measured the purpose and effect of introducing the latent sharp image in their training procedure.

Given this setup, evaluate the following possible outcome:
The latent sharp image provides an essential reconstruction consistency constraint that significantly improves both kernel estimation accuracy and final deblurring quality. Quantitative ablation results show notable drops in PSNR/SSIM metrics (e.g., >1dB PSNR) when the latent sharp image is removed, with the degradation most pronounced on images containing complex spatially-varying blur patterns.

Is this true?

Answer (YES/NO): NO